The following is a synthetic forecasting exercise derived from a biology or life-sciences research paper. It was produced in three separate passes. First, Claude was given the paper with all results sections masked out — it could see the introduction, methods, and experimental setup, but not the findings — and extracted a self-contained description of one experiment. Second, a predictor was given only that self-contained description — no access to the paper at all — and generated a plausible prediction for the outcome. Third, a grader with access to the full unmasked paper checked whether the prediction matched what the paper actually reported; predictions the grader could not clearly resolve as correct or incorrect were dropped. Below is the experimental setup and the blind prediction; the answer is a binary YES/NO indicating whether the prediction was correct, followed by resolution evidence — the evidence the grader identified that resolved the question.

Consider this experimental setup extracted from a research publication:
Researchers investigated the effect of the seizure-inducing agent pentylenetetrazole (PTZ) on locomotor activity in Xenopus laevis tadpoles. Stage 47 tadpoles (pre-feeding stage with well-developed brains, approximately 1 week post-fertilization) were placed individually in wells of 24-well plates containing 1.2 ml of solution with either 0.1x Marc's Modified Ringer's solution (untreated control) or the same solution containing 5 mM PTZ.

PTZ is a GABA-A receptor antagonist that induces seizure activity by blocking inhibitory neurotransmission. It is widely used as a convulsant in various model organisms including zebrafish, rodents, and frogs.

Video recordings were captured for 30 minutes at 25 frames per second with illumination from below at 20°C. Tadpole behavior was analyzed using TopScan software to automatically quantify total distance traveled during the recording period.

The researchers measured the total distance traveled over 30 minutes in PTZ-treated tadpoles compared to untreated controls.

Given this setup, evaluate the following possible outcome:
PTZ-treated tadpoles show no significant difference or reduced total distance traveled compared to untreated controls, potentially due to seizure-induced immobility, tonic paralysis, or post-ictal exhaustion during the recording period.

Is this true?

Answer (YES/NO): NO